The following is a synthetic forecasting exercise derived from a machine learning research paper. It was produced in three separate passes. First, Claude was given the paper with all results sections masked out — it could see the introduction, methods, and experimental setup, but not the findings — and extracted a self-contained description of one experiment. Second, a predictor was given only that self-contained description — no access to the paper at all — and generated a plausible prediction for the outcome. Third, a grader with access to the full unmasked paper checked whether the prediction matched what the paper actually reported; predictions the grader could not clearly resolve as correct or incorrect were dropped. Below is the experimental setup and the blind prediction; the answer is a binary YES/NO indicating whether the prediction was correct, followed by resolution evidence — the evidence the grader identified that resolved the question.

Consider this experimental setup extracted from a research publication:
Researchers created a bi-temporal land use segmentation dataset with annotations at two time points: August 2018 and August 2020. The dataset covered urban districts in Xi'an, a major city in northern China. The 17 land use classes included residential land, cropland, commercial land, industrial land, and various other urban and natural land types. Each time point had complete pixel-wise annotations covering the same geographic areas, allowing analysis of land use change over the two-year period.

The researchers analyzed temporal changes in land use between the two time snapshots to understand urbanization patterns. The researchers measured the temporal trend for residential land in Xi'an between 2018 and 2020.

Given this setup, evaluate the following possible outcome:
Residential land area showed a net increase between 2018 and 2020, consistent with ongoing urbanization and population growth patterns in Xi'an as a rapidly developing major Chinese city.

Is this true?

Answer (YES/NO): NO